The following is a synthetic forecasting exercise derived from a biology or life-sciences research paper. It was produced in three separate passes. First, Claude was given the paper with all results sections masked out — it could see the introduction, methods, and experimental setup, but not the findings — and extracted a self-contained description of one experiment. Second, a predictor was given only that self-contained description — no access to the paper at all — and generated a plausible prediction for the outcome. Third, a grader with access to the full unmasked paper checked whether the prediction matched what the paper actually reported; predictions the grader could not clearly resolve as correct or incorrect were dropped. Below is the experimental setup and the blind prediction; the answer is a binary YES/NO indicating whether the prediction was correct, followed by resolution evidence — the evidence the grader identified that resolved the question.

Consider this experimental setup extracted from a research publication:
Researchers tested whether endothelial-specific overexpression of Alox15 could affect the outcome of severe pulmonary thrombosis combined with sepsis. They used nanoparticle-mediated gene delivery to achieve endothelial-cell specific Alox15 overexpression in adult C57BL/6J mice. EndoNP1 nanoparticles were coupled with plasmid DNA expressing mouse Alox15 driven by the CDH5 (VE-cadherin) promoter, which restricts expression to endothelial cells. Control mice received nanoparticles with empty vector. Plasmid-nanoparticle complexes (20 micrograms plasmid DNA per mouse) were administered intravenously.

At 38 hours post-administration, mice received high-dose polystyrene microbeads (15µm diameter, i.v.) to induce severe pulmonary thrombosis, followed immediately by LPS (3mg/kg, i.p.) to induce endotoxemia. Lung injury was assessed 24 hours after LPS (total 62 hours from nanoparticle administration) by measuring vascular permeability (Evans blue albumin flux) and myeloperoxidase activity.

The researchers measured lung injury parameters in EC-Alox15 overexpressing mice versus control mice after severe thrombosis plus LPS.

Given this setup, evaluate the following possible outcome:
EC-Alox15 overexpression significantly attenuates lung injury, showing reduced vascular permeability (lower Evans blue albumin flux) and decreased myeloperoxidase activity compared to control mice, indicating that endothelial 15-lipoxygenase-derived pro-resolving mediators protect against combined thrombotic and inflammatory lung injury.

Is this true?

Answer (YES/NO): NO